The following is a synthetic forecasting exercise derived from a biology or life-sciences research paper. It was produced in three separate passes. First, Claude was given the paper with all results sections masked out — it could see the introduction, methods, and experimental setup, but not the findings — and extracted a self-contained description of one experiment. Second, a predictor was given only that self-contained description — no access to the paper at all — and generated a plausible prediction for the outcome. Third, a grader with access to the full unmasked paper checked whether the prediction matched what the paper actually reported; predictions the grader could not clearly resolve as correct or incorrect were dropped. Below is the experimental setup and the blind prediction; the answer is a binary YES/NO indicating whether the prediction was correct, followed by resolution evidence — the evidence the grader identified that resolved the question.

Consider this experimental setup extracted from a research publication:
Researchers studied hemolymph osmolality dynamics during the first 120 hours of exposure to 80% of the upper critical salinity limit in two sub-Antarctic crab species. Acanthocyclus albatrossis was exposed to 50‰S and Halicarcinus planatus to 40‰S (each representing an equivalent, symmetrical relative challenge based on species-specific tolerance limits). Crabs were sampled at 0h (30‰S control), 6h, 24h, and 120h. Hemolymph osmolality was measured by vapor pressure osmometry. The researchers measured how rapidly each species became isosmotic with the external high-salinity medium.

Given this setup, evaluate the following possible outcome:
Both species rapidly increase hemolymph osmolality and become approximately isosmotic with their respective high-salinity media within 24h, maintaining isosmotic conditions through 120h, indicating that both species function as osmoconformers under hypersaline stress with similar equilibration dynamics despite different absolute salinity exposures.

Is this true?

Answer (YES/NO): NO